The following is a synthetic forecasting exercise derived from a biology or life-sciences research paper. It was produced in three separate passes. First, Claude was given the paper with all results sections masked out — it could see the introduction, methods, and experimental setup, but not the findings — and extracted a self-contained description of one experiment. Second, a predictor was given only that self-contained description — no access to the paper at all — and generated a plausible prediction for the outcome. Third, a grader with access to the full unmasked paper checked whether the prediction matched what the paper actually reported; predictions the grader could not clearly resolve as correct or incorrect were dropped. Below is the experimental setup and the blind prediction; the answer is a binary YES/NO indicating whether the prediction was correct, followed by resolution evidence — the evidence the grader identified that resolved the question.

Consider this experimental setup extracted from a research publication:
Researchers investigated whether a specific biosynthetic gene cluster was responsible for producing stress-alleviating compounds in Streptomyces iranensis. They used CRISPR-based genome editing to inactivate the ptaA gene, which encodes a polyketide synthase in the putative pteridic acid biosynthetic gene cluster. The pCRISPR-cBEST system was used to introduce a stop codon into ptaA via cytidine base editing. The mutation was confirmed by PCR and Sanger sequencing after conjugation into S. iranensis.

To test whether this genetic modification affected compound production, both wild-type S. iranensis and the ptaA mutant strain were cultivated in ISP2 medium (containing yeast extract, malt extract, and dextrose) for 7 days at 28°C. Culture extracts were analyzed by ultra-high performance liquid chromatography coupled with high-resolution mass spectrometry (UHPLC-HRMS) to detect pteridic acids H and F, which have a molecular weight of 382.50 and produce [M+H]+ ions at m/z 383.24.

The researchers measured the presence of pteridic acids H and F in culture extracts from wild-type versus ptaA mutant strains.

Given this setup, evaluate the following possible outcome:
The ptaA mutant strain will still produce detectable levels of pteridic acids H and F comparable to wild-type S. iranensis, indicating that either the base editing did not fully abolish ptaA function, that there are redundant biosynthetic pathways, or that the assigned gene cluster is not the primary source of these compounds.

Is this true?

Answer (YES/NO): NO